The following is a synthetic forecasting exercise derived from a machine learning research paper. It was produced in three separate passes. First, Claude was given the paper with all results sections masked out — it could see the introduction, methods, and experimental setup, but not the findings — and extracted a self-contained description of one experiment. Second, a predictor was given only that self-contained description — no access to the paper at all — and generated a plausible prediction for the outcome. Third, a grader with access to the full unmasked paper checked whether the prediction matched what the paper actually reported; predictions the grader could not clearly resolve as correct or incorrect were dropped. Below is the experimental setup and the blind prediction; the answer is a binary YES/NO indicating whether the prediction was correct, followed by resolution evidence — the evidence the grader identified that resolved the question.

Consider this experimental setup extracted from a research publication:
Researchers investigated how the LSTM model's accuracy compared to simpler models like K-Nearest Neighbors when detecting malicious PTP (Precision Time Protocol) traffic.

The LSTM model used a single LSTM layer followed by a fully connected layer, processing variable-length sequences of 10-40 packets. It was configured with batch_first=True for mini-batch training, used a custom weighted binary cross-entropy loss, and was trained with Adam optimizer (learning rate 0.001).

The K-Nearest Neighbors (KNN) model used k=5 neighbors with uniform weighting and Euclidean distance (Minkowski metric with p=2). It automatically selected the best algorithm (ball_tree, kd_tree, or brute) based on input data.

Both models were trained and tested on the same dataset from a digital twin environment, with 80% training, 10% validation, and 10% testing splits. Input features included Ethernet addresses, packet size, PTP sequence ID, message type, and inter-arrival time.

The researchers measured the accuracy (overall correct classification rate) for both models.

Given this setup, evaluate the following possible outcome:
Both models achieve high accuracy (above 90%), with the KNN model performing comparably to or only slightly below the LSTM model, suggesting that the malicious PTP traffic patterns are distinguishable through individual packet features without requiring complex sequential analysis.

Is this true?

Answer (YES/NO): NO